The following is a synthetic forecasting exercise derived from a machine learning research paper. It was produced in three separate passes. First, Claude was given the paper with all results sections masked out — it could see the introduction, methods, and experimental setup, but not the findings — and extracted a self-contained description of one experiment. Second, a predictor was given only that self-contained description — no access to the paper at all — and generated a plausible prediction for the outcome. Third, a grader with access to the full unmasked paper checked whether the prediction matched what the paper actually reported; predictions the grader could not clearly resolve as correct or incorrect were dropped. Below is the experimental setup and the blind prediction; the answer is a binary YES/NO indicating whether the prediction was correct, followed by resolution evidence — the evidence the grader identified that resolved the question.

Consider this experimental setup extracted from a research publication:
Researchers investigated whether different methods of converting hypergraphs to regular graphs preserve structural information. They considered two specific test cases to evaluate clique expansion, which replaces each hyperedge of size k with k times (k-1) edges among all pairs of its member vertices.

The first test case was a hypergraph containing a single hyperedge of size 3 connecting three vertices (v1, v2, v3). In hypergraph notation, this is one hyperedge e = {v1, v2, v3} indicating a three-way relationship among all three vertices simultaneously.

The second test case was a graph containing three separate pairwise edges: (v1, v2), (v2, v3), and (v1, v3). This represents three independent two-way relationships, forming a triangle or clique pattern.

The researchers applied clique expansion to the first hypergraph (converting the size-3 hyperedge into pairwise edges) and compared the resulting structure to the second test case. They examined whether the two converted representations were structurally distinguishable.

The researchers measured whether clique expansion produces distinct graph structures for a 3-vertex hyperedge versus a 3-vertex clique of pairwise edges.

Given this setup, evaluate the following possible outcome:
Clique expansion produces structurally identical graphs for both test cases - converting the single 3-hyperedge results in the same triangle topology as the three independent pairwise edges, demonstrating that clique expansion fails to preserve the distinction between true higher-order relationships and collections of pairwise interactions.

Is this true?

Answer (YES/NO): YES